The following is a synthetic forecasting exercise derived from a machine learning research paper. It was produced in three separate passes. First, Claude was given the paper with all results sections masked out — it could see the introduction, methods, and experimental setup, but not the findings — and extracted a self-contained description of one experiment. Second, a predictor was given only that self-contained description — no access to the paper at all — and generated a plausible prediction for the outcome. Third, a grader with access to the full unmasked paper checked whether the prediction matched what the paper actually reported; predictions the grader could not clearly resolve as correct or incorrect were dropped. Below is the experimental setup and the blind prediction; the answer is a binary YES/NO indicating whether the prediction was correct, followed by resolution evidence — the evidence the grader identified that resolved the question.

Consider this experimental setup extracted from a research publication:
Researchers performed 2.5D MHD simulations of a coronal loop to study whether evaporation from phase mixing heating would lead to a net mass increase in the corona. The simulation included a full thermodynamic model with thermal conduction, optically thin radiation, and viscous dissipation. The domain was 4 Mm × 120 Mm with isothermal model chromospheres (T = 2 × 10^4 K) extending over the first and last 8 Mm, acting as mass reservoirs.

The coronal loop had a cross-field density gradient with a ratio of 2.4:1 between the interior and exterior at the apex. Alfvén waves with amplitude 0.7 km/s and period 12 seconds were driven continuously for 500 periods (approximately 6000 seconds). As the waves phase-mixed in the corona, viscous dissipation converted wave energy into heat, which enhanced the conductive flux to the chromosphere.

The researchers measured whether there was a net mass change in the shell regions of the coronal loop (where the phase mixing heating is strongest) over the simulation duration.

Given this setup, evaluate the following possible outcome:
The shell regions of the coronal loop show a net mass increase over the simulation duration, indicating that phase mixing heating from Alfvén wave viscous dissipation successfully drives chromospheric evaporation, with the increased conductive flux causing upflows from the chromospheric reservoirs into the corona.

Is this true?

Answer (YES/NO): YES